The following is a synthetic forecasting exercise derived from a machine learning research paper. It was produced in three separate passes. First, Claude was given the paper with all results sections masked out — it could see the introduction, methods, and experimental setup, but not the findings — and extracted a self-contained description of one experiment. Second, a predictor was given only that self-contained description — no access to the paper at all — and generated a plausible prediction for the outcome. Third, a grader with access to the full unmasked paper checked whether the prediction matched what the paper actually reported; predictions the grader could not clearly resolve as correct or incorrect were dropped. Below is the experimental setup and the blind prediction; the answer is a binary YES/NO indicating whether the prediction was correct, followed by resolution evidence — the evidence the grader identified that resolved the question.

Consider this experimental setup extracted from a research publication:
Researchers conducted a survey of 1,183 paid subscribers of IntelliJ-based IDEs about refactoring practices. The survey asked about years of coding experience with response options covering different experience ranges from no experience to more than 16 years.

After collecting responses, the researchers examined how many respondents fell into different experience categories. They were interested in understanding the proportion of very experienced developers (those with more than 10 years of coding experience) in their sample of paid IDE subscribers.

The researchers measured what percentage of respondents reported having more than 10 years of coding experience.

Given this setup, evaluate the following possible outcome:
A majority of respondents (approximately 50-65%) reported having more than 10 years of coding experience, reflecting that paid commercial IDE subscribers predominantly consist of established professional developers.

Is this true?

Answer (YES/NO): NO